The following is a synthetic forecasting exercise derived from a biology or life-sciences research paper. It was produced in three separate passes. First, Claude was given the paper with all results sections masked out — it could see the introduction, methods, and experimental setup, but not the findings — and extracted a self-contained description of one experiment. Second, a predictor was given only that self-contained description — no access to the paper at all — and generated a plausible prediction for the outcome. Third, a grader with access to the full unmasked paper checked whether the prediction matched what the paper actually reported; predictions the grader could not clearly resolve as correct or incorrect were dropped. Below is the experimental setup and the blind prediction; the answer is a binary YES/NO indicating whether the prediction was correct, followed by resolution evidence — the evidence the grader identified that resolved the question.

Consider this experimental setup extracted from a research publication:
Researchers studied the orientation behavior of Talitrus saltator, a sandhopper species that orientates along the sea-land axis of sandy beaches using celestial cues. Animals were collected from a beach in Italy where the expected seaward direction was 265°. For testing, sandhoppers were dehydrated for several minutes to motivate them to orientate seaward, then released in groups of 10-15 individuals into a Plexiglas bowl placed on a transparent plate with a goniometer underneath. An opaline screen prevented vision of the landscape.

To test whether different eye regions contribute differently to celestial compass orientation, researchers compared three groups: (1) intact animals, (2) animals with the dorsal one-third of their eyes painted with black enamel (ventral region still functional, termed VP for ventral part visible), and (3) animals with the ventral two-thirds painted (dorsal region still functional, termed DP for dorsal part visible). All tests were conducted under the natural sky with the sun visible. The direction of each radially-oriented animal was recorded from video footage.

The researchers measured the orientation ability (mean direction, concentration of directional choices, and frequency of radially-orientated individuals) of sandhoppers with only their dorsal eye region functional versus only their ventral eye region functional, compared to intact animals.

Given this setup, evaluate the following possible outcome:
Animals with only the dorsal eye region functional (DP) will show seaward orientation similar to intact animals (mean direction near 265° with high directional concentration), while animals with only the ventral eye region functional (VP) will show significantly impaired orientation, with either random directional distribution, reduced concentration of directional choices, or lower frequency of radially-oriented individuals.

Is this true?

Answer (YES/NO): NO